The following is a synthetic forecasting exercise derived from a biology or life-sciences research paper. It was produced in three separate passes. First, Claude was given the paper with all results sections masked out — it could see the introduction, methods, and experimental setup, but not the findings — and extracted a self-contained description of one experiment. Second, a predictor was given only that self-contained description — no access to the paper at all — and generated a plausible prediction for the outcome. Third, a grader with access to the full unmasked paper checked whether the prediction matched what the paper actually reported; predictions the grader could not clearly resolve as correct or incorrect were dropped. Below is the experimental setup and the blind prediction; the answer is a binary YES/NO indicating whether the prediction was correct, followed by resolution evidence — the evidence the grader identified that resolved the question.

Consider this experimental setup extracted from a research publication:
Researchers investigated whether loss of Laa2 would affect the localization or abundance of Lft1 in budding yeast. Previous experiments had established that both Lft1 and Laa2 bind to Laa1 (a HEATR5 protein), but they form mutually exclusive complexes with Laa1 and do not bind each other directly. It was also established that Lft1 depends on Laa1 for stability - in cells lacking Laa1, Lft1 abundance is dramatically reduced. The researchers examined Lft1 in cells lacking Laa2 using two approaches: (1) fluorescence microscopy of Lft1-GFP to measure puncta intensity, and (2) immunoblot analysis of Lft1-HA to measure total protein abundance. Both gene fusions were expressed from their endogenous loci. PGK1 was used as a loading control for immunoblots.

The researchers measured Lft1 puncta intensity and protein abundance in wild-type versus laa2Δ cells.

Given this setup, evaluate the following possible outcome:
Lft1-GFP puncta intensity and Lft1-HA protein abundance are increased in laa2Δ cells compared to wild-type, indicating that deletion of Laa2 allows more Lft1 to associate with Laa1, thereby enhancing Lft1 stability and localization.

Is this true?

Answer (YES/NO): NO